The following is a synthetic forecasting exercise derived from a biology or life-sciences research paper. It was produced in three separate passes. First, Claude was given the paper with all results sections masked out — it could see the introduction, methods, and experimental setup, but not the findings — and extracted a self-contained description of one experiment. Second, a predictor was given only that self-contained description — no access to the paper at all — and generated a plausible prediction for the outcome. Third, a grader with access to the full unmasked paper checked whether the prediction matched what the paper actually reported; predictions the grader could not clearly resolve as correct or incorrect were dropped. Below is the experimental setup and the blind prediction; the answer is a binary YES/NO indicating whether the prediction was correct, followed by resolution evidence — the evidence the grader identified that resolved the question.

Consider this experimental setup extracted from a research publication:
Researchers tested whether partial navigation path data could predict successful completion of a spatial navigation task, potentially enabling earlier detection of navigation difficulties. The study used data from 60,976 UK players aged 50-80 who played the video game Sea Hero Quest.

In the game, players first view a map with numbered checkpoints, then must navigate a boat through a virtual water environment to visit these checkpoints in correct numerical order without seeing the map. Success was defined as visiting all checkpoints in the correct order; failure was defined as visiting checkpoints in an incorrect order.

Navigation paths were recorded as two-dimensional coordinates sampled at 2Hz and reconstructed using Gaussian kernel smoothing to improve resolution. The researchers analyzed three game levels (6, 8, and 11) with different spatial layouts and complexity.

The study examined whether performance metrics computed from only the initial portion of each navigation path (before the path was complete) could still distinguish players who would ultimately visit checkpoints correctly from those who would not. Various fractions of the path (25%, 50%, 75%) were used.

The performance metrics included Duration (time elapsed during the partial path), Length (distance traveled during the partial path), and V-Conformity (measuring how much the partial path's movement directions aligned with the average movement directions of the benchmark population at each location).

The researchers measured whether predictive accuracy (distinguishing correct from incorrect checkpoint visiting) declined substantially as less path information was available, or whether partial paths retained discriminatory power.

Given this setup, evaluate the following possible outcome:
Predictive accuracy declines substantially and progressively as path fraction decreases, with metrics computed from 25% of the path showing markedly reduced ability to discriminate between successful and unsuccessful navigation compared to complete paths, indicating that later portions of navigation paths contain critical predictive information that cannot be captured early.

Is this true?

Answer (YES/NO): NO